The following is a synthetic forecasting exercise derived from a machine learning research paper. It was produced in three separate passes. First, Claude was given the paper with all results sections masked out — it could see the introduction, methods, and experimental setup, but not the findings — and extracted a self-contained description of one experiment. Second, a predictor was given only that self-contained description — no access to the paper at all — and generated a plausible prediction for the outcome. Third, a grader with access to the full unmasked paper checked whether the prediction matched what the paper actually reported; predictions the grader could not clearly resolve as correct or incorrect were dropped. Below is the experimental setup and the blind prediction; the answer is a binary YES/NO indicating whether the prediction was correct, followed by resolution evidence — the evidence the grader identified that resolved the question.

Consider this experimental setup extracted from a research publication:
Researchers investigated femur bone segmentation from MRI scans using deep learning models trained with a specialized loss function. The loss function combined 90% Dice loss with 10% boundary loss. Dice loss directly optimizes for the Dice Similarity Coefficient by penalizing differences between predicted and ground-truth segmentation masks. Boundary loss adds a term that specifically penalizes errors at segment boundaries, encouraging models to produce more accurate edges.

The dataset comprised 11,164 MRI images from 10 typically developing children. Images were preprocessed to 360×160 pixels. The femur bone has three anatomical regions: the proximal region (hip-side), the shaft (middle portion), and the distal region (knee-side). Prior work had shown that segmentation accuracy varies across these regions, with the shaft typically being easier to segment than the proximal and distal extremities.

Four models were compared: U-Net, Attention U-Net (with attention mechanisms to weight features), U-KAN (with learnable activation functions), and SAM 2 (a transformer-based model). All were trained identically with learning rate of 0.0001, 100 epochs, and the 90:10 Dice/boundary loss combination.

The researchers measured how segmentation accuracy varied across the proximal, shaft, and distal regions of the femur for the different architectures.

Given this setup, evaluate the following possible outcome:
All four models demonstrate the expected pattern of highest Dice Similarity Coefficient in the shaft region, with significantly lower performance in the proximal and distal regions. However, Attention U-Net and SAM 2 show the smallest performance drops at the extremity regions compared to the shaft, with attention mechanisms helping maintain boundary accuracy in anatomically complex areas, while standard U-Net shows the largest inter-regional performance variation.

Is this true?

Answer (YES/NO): NO